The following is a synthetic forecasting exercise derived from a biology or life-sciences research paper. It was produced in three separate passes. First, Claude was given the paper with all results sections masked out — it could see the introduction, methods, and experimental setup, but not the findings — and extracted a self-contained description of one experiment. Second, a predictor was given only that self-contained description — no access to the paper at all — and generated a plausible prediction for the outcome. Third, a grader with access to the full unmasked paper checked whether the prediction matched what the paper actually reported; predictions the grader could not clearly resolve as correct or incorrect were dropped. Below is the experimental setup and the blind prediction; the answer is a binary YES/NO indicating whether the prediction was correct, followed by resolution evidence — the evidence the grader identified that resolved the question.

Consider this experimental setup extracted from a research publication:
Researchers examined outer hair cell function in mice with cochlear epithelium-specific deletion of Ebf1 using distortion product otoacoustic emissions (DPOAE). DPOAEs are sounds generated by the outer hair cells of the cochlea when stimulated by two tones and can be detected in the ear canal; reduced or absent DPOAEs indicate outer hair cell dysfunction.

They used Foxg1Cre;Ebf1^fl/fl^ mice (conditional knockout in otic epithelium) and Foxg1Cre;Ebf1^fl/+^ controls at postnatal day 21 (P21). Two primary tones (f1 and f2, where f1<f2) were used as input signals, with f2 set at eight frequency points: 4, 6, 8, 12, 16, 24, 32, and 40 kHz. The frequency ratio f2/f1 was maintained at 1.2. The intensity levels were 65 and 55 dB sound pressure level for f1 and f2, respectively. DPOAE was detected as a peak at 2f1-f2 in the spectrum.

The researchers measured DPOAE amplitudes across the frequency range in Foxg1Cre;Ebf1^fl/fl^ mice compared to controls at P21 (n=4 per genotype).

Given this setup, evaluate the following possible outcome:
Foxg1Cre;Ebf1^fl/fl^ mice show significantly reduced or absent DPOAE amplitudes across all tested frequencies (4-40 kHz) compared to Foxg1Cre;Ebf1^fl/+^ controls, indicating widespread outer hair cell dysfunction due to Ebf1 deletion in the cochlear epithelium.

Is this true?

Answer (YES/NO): NO